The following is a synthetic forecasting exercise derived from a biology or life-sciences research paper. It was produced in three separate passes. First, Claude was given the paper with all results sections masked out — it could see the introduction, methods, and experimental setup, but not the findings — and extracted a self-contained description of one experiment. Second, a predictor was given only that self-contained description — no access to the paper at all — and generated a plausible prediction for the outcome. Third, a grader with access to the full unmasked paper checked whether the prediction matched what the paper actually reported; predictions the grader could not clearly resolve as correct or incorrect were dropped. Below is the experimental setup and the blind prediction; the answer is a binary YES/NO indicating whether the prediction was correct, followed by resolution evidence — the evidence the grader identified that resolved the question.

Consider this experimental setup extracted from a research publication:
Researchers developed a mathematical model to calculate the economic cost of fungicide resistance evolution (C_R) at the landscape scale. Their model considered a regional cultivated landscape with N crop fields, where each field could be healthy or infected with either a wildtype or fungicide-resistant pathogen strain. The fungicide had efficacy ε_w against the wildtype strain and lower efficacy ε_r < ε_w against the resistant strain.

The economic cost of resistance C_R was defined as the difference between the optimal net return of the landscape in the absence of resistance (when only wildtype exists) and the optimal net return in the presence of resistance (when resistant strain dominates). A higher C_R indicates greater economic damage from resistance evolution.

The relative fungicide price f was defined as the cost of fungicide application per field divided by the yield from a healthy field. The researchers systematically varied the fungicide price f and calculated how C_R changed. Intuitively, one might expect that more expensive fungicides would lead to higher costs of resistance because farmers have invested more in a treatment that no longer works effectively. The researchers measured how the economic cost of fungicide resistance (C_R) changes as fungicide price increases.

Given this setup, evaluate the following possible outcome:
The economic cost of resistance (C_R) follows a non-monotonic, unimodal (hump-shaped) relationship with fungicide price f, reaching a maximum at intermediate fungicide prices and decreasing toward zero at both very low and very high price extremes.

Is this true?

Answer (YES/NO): NO